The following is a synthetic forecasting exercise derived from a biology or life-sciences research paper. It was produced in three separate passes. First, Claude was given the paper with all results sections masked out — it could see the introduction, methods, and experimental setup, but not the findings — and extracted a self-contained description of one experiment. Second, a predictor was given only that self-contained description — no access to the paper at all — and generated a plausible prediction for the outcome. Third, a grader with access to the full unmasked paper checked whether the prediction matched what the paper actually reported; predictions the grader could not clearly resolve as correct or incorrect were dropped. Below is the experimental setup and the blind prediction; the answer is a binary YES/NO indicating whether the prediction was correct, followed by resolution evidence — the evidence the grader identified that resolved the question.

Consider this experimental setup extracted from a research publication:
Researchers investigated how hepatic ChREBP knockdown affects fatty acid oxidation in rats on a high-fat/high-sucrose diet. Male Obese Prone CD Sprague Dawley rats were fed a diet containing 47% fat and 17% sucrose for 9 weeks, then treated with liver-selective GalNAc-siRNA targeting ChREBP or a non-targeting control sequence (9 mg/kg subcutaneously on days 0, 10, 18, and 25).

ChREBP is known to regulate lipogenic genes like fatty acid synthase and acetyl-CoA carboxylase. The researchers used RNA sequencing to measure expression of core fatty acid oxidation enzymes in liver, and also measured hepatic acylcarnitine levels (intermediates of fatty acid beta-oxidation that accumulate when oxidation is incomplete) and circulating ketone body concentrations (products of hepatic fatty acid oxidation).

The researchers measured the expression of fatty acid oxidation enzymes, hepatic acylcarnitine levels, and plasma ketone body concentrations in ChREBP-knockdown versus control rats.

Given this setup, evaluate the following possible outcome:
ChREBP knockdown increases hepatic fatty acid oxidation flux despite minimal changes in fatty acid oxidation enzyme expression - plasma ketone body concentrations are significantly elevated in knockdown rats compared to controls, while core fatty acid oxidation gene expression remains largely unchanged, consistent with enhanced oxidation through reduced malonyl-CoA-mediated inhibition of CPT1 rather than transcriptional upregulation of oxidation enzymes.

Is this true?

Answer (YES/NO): NO